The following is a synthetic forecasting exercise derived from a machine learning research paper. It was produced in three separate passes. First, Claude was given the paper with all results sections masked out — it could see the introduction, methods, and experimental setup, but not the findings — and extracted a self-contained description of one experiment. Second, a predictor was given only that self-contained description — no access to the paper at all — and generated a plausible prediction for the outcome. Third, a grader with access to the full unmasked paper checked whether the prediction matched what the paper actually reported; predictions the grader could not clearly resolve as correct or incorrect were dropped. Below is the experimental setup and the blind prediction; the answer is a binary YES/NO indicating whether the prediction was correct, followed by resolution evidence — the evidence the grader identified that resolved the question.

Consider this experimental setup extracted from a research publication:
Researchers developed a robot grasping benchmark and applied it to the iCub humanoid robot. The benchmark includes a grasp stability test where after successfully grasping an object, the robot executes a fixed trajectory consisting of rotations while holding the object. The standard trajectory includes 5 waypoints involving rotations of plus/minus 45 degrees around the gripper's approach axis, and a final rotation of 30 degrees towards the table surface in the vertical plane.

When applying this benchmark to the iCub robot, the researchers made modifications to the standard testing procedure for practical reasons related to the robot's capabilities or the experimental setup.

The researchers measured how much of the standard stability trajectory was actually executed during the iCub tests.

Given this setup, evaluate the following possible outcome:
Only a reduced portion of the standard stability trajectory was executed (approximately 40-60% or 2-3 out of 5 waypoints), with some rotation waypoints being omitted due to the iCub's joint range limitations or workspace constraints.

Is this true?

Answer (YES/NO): NO